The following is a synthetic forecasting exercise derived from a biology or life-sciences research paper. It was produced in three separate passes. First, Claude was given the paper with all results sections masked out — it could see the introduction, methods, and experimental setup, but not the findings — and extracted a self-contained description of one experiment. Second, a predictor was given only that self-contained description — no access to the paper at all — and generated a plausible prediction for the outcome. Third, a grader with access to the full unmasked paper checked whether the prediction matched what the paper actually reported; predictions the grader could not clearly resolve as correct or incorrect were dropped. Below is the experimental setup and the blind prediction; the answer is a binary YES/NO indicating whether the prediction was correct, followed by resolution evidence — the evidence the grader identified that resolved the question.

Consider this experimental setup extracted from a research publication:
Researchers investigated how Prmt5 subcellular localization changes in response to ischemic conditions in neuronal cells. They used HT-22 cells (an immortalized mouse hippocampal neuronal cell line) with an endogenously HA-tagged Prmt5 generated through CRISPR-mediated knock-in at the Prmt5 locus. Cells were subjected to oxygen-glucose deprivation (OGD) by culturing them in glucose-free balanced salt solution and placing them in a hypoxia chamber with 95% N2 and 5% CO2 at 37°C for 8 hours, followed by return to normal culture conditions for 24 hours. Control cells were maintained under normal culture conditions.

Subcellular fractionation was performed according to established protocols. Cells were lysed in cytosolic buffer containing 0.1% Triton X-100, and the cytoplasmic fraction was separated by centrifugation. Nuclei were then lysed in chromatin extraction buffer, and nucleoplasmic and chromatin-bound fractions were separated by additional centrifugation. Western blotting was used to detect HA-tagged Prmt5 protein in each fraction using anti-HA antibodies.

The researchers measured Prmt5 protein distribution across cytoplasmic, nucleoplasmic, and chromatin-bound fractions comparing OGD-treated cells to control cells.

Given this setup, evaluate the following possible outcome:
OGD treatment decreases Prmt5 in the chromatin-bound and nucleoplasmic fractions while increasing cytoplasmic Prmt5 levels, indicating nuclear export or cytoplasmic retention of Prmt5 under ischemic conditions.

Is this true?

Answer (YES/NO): NO